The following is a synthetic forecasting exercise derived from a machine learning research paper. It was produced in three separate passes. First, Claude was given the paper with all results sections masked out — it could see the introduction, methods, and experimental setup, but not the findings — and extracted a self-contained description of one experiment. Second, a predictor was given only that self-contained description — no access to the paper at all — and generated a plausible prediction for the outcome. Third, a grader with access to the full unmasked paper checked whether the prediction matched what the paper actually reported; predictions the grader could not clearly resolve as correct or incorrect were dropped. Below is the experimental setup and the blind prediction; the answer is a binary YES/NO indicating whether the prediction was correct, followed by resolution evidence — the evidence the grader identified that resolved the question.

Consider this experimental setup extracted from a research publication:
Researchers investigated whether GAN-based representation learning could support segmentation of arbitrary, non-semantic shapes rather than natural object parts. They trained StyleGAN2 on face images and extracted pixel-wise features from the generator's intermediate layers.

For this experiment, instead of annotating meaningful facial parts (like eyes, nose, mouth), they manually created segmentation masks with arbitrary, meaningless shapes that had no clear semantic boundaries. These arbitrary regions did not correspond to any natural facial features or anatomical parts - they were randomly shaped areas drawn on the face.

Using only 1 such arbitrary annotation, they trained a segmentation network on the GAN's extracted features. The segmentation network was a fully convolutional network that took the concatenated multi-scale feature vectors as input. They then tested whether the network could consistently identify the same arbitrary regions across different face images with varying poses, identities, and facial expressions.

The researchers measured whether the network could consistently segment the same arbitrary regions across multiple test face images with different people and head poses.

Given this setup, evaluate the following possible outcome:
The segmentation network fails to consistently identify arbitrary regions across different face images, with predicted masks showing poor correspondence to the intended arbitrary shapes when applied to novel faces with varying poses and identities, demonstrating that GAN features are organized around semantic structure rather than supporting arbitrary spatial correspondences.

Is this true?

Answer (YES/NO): NO